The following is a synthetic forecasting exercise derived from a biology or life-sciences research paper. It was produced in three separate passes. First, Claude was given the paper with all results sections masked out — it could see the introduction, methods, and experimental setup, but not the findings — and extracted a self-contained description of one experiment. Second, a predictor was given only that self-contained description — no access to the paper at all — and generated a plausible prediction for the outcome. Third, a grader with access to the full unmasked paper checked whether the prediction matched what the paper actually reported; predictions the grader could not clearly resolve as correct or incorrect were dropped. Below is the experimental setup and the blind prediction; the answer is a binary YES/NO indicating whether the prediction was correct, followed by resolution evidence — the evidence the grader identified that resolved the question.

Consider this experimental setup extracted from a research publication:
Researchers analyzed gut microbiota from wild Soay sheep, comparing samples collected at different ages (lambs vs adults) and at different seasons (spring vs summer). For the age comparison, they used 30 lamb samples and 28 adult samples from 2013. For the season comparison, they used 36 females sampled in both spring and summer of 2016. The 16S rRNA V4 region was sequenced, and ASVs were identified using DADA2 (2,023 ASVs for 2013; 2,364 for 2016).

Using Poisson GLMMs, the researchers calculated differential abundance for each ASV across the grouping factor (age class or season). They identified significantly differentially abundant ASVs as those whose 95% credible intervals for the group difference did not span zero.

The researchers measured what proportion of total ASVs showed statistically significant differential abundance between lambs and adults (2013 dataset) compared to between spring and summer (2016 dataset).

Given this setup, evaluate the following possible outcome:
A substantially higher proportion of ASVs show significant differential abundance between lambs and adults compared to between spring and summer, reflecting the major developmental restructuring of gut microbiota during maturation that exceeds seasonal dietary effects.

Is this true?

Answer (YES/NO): YES